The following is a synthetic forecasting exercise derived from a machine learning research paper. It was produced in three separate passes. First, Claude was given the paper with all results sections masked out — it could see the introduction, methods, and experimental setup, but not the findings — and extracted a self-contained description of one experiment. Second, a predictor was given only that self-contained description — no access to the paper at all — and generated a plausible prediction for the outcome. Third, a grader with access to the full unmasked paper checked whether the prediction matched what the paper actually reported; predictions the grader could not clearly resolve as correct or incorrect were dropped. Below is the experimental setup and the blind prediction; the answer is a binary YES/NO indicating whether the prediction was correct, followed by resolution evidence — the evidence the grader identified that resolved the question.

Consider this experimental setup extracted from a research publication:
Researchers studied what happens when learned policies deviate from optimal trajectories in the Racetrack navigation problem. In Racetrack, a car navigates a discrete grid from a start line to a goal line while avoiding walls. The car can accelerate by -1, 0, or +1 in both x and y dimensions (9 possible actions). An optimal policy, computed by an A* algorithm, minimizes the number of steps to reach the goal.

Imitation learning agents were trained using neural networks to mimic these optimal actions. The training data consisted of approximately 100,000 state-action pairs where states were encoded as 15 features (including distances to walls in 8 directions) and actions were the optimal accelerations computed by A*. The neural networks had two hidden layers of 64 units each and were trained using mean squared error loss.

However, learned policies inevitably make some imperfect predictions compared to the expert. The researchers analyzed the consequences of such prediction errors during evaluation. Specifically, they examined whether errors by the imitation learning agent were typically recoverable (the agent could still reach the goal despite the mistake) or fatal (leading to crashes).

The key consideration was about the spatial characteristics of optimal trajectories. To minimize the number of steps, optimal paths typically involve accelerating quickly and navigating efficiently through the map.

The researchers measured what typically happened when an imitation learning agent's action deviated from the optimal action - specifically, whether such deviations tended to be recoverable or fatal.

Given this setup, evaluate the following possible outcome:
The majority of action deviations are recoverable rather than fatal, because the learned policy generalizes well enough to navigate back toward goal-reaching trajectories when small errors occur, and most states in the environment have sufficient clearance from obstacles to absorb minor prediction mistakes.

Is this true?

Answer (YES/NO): NO